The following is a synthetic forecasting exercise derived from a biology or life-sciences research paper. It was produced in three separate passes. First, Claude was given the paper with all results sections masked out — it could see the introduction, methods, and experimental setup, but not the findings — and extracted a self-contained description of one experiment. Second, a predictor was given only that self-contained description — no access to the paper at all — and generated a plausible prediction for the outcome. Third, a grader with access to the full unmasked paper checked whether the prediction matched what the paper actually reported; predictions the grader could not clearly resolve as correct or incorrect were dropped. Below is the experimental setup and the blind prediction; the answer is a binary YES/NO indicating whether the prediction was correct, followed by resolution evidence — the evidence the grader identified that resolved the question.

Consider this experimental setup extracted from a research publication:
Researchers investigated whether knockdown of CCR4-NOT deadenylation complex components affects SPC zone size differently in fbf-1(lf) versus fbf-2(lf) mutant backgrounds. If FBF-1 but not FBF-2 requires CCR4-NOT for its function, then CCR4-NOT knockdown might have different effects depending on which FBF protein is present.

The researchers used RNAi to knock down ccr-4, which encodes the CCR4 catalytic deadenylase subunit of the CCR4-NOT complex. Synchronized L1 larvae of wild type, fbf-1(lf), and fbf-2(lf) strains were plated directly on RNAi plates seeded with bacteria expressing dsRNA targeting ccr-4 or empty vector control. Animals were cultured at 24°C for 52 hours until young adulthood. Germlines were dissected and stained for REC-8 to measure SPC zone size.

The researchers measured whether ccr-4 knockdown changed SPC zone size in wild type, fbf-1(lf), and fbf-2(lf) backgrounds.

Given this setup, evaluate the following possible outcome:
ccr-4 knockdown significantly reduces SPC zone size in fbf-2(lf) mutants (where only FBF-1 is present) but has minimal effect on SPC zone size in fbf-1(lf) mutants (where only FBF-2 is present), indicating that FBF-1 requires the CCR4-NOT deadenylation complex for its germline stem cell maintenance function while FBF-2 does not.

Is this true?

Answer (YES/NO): YES